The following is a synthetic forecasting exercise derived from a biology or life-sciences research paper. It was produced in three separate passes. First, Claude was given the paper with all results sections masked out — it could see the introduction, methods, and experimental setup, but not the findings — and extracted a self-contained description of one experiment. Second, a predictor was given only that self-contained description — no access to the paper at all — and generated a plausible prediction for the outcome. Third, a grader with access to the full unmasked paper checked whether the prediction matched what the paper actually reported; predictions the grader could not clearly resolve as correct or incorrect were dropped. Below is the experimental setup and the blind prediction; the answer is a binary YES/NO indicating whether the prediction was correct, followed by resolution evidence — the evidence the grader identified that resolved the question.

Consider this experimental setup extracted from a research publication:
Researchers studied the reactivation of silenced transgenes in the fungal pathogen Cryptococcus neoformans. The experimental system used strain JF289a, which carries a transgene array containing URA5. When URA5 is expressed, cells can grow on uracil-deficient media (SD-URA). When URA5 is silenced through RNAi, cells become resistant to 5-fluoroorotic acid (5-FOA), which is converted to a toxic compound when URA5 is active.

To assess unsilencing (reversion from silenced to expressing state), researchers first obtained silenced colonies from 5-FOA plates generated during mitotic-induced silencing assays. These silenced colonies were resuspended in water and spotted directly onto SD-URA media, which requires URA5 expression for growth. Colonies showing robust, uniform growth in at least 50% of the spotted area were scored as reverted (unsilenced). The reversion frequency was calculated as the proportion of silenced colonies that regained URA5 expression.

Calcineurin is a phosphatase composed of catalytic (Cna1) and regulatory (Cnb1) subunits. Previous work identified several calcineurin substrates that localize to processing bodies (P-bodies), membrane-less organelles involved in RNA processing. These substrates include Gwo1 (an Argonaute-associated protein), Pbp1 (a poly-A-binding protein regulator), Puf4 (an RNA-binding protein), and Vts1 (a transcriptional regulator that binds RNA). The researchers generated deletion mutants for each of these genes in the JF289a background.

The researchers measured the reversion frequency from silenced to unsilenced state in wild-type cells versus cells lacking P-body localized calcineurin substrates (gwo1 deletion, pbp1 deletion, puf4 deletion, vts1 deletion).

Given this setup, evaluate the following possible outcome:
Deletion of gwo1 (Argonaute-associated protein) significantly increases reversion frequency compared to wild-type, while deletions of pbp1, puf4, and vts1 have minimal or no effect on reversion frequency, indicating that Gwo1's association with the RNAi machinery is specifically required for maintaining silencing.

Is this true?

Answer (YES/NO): NO